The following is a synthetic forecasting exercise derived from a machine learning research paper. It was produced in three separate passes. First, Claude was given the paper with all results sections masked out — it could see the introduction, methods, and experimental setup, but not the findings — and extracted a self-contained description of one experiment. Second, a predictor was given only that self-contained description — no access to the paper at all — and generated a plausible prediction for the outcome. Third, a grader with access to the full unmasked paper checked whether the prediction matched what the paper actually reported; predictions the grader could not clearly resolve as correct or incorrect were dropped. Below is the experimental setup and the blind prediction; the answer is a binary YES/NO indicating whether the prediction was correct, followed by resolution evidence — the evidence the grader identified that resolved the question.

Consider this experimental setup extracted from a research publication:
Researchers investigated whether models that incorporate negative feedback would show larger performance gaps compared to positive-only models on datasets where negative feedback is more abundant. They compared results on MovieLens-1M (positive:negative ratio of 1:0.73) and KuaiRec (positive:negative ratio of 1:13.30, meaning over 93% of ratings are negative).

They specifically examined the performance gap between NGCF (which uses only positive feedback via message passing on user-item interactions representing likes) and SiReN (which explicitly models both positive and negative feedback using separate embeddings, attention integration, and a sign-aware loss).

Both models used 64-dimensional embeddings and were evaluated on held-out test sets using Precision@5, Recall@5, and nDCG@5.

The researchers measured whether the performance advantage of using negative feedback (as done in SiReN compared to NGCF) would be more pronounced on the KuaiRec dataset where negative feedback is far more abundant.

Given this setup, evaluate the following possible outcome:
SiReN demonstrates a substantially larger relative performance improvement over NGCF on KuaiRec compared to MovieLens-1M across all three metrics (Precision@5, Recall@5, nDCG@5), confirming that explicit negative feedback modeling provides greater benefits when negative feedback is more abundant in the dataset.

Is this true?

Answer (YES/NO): YES